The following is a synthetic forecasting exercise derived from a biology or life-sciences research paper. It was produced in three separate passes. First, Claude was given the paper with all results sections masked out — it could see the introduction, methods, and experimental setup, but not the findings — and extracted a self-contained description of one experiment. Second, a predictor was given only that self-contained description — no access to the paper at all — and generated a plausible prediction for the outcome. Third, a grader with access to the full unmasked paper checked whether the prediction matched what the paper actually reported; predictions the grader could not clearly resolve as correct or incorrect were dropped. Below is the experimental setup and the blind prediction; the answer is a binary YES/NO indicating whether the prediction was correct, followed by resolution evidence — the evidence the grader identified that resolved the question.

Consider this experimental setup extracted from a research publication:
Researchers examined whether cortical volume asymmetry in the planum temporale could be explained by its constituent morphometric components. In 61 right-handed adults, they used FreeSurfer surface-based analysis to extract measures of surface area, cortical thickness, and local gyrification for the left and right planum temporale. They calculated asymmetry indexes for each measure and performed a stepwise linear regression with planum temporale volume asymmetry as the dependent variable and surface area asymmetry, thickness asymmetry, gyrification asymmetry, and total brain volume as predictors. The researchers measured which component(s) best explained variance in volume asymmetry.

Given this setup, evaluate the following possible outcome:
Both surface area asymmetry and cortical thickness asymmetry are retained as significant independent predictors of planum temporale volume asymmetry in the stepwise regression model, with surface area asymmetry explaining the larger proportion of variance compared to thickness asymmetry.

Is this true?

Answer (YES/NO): NO